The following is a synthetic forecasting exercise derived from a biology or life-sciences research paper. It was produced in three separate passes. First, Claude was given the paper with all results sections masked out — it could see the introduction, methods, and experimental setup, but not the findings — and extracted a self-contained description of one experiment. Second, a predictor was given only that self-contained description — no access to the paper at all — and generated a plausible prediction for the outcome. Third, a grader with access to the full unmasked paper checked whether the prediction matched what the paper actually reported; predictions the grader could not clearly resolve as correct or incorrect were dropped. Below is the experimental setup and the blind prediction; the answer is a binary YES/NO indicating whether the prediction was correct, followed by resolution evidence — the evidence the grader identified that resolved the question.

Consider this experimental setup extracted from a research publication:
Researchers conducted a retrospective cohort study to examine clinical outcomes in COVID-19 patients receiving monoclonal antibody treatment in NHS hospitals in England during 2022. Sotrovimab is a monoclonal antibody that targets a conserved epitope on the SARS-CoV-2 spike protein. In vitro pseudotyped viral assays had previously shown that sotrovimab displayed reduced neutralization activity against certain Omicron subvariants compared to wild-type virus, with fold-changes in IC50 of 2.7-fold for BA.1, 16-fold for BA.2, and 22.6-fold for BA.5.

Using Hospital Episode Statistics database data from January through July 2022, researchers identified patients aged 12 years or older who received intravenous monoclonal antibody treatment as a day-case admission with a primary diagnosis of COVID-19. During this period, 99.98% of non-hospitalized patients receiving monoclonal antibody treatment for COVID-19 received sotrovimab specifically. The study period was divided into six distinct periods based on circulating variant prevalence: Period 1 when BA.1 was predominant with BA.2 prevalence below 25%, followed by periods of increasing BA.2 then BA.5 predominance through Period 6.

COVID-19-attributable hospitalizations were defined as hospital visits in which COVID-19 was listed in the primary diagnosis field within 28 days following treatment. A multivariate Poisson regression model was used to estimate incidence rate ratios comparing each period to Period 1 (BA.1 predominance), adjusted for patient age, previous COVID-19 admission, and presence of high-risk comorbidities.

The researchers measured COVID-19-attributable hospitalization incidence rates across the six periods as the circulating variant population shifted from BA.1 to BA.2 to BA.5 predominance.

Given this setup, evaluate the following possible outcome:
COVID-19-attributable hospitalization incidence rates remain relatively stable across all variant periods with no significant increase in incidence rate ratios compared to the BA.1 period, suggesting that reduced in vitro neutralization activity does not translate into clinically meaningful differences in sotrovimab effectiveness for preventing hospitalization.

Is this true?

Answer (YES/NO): YES